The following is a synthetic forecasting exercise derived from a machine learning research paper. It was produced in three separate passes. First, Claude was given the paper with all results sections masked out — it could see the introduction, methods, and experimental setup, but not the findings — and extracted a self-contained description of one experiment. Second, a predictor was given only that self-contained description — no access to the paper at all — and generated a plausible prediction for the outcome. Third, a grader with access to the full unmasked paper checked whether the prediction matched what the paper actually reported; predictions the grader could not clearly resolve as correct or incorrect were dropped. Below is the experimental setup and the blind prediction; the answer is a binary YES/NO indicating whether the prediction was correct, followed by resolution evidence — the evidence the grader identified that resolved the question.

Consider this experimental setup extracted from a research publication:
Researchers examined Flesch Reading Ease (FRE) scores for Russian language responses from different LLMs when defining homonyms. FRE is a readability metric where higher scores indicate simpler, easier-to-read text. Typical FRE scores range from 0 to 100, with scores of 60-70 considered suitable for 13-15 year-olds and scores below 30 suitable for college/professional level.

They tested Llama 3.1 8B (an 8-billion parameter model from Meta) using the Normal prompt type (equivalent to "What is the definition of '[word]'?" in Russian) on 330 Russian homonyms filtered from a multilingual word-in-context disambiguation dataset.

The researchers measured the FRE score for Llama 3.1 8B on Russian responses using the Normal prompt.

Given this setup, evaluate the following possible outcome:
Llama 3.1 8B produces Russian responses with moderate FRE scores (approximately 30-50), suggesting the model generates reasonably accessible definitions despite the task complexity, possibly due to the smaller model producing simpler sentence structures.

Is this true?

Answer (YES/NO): NO